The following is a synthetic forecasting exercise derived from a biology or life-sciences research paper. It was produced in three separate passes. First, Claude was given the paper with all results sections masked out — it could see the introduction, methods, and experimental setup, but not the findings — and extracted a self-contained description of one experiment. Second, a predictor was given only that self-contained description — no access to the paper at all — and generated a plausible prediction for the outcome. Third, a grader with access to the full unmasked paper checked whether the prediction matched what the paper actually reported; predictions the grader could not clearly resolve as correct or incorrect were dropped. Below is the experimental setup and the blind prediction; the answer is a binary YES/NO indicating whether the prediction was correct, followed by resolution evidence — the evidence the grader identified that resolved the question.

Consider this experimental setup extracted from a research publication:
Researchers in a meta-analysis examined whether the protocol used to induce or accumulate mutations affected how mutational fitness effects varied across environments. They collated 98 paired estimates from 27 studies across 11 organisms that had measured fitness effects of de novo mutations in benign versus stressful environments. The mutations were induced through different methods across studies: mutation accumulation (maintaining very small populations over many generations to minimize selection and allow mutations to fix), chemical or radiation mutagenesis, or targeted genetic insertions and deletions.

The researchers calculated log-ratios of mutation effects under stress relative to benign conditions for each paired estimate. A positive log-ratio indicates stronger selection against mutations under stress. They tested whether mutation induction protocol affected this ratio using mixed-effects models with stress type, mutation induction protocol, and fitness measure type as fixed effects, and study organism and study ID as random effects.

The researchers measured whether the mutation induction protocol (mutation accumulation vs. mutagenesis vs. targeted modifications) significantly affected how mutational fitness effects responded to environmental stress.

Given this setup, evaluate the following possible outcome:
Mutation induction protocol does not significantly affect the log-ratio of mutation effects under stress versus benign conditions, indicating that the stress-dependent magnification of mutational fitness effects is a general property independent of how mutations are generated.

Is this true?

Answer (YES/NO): YES